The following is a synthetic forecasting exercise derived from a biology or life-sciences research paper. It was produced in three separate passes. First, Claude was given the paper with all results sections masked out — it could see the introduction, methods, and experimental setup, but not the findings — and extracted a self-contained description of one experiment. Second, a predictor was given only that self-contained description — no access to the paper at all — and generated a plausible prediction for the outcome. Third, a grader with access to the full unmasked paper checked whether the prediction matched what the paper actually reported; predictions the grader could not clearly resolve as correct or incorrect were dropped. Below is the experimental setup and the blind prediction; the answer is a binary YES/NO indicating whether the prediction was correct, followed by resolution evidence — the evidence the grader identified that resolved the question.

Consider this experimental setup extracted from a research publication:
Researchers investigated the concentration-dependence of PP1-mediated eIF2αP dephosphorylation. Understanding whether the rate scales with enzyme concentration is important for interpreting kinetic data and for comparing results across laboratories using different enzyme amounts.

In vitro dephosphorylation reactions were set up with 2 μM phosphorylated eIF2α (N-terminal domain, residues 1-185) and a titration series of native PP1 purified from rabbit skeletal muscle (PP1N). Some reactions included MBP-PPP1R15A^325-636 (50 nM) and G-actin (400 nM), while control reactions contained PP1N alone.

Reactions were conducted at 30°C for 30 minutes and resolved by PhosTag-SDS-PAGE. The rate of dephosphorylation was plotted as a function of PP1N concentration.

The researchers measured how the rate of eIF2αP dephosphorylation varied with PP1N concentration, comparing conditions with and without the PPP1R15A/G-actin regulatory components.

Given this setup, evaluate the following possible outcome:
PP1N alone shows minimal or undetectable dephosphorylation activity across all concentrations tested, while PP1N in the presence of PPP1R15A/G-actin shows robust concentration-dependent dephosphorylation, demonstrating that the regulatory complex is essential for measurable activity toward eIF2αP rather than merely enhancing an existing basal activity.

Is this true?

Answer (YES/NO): NO